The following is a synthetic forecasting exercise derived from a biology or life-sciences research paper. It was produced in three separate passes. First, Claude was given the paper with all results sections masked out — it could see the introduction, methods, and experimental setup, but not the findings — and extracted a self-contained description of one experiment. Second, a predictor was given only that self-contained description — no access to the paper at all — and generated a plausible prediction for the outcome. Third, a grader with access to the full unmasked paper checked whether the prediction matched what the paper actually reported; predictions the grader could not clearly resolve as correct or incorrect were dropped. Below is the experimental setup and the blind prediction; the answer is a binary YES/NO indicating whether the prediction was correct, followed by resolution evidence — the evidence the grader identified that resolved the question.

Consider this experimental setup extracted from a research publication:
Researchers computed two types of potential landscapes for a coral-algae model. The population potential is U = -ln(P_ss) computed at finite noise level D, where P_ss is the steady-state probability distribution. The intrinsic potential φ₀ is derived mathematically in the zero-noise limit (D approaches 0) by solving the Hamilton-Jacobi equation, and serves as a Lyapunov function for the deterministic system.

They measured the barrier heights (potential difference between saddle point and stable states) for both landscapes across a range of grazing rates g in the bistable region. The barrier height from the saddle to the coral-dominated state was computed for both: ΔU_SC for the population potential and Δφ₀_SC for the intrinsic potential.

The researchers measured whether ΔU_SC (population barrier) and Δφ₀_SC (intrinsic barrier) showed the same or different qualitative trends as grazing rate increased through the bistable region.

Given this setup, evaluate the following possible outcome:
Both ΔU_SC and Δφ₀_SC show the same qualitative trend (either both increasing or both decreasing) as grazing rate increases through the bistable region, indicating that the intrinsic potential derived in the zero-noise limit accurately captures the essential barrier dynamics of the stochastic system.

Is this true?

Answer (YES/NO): YES